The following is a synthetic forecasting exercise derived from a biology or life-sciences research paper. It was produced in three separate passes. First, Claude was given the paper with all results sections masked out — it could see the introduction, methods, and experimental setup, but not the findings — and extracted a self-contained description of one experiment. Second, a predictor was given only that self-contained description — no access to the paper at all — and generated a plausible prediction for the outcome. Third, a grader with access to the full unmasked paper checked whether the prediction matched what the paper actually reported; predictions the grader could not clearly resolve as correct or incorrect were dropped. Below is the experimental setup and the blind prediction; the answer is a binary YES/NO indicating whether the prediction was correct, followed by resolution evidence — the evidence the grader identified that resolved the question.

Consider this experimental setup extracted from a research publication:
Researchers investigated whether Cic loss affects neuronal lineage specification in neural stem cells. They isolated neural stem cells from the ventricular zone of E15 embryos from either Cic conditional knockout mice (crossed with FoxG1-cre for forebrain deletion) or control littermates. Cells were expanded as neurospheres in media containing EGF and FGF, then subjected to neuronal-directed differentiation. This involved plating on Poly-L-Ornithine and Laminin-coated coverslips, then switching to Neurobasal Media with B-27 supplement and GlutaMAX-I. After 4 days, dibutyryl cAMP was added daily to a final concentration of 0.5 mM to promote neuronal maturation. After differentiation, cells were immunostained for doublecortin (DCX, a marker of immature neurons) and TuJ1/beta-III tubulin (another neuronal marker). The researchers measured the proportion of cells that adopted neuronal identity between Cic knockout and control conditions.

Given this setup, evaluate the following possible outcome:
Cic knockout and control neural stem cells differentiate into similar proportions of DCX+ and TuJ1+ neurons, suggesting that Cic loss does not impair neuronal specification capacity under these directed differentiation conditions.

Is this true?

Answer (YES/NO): NO